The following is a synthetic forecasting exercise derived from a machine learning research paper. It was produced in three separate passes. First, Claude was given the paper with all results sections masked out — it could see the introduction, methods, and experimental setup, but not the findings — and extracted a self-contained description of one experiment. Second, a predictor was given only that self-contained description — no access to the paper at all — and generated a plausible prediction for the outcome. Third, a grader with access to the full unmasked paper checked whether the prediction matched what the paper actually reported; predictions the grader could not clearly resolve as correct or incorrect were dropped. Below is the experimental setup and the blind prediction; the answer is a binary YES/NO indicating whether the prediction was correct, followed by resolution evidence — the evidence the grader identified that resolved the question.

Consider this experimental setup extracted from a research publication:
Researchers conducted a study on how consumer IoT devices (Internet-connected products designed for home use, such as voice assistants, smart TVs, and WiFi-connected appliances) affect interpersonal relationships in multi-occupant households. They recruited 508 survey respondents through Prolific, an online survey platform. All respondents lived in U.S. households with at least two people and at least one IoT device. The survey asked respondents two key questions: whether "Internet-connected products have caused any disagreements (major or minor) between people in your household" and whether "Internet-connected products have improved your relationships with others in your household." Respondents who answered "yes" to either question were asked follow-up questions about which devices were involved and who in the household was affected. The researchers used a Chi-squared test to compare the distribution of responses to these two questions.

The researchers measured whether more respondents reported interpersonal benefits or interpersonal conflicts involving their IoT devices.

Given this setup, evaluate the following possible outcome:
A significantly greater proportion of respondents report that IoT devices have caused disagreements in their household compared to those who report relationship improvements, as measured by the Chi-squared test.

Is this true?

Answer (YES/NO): NO